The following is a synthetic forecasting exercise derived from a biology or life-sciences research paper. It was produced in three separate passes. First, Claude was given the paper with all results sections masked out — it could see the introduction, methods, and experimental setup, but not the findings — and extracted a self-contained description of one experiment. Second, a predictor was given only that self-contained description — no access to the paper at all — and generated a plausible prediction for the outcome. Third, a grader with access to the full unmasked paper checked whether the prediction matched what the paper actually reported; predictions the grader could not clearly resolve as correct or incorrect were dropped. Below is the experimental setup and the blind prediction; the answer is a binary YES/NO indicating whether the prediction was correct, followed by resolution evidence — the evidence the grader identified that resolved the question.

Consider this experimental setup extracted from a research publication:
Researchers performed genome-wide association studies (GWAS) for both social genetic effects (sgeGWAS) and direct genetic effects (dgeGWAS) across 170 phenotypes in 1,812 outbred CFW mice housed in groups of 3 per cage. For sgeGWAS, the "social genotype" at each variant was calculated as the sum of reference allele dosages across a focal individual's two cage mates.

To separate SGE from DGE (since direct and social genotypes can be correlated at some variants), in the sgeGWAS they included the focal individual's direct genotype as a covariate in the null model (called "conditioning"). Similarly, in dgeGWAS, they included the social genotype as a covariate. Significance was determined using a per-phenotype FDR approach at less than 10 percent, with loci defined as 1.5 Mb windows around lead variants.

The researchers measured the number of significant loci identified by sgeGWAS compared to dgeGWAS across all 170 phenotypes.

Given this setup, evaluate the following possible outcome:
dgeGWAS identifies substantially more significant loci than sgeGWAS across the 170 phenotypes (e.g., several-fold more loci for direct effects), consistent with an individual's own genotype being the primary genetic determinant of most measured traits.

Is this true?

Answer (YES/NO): YES